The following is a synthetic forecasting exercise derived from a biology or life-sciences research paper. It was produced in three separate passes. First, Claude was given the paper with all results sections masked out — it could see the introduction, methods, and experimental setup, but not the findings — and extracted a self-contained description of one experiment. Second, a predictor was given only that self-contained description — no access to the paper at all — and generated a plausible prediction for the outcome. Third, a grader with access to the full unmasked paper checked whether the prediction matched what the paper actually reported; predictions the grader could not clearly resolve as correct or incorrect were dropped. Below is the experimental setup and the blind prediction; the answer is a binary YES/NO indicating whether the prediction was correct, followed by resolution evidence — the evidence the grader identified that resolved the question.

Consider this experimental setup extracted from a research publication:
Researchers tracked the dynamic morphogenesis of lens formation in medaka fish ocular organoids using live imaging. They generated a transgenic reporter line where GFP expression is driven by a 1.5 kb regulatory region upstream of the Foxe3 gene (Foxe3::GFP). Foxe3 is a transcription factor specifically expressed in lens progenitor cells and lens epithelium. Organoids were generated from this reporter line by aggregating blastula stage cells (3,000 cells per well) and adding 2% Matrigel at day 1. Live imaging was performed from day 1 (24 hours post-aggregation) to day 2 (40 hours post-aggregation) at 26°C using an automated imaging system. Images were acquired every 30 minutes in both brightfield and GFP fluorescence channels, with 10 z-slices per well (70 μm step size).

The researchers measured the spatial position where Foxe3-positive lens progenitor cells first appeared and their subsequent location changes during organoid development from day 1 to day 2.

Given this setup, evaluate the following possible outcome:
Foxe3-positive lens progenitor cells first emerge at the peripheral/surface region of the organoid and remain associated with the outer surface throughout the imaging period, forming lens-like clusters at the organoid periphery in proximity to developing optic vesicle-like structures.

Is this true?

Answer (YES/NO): NO